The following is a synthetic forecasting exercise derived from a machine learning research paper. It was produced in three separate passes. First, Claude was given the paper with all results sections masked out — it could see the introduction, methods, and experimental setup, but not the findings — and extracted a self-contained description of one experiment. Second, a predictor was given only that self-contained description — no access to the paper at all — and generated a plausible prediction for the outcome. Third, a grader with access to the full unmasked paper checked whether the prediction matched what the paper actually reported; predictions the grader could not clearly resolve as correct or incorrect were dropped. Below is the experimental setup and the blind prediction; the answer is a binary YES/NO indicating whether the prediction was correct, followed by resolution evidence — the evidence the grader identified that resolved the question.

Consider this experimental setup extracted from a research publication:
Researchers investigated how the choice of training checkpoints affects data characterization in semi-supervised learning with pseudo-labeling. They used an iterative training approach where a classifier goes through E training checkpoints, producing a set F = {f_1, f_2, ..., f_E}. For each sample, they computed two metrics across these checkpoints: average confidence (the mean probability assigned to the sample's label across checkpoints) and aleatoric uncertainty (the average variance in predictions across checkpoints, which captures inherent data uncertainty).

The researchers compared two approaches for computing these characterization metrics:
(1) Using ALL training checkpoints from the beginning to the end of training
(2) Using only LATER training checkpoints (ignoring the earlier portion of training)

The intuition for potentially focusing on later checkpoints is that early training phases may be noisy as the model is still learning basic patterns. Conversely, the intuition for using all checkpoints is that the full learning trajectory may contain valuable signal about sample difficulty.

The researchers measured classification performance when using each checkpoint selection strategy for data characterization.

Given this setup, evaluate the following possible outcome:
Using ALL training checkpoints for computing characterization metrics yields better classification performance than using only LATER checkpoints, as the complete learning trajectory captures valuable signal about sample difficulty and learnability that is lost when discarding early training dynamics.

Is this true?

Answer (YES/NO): YES